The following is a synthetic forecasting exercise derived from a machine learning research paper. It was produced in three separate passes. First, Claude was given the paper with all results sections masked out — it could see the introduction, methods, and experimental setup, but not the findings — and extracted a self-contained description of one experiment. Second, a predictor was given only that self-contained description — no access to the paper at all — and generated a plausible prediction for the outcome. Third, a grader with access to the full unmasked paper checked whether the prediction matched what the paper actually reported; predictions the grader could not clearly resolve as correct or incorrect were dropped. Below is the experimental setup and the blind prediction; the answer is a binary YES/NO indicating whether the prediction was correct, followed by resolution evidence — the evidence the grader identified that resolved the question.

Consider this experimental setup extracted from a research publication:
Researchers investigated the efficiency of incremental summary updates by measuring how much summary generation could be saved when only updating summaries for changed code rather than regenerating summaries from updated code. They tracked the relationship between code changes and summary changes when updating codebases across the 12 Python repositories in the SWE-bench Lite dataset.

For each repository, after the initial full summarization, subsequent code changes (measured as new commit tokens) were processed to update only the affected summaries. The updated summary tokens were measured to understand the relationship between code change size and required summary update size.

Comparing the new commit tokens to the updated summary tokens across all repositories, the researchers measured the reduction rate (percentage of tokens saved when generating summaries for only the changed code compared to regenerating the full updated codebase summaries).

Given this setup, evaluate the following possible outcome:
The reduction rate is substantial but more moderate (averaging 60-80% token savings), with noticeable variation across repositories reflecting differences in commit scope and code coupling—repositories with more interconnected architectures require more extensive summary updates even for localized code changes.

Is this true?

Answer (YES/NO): YES